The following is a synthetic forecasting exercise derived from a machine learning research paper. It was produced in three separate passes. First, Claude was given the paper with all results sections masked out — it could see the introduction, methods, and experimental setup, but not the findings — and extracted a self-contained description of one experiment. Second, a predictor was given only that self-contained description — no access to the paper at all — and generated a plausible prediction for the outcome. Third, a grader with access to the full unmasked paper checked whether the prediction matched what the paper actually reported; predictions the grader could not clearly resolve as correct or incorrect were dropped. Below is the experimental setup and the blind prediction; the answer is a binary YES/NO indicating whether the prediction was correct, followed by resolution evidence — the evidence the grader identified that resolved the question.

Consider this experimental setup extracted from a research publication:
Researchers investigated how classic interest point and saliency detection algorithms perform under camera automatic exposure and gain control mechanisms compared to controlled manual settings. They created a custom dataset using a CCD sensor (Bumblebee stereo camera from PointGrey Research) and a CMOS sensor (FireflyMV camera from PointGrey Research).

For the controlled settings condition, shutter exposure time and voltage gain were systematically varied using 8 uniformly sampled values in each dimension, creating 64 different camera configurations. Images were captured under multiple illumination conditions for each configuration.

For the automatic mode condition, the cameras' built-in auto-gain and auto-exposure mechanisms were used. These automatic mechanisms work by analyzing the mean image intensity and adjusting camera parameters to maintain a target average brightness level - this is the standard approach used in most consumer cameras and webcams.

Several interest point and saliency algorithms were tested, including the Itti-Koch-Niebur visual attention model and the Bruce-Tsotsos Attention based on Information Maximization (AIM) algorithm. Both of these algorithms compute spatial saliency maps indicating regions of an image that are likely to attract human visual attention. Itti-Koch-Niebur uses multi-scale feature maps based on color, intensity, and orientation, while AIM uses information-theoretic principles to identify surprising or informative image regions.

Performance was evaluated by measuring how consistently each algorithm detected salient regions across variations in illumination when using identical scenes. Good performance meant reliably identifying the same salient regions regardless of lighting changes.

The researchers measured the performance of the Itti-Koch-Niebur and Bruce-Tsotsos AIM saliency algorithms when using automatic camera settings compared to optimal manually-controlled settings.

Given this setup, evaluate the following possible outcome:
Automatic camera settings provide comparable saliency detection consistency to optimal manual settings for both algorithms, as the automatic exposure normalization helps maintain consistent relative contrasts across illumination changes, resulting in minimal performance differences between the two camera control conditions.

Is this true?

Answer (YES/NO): NO